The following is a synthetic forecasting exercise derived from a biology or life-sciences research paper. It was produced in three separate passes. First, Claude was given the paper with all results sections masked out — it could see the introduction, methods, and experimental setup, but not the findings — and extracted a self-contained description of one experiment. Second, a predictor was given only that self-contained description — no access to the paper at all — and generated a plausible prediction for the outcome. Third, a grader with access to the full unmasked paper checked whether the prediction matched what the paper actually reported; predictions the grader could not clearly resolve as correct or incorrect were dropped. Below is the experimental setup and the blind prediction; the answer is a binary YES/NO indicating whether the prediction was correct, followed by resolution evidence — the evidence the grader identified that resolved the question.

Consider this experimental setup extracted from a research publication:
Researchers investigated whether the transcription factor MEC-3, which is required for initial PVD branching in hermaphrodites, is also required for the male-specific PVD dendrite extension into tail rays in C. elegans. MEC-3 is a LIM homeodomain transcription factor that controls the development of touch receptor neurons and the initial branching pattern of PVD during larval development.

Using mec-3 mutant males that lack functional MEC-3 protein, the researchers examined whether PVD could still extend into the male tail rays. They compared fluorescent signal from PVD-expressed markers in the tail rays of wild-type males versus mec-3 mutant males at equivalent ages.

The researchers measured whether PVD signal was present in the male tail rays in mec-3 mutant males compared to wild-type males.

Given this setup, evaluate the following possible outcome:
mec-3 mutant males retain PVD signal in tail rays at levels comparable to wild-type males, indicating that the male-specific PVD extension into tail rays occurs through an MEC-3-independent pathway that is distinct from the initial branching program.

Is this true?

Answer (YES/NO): NO